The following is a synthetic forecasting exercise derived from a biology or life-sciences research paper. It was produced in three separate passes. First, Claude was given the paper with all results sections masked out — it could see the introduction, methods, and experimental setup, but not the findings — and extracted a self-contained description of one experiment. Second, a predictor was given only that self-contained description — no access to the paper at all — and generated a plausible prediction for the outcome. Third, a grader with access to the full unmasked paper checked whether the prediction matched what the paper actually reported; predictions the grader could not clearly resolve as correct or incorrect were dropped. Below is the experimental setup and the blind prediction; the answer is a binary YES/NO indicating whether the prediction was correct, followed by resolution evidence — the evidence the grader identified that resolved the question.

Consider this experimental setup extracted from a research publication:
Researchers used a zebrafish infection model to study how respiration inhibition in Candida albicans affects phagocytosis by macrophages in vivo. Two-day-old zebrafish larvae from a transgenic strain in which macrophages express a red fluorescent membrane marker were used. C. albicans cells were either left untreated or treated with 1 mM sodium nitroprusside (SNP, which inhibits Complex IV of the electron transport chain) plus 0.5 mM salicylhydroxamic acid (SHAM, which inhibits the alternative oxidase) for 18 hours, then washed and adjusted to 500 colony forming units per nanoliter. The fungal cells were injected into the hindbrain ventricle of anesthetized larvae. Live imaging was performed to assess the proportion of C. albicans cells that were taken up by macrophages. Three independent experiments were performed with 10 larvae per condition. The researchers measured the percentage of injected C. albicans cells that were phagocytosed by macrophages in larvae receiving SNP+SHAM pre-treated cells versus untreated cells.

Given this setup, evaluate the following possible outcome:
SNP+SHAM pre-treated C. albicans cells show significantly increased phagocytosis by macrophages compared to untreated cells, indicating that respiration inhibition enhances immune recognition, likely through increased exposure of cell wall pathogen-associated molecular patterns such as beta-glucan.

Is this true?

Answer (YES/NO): YES